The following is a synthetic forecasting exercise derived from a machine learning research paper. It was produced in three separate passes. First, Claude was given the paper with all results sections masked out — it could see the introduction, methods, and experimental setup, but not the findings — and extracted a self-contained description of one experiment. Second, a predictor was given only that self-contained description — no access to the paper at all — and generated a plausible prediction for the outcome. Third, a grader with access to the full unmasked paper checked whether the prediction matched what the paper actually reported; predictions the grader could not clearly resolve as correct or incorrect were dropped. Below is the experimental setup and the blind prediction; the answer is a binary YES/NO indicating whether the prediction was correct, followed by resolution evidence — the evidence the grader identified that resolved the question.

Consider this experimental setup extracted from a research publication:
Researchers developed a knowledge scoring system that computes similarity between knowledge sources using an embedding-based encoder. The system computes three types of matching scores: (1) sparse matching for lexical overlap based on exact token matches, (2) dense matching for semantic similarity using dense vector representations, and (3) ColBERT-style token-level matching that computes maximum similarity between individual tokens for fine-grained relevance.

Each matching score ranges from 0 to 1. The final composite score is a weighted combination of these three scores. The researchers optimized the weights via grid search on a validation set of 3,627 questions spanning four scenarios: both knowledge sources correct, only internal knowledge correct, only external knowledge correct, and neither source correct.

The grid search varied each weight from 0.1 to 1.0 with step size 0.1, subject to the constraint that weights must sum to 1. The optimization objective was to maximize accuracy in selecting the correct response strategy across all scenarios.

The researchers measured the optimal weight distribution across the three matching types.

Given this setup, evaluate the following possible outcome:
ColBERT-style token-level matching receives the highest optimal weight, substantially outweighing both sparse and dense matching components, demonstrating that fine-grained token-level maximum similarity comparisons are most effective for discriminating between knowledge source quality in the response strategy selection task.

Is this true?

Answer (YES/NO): NO